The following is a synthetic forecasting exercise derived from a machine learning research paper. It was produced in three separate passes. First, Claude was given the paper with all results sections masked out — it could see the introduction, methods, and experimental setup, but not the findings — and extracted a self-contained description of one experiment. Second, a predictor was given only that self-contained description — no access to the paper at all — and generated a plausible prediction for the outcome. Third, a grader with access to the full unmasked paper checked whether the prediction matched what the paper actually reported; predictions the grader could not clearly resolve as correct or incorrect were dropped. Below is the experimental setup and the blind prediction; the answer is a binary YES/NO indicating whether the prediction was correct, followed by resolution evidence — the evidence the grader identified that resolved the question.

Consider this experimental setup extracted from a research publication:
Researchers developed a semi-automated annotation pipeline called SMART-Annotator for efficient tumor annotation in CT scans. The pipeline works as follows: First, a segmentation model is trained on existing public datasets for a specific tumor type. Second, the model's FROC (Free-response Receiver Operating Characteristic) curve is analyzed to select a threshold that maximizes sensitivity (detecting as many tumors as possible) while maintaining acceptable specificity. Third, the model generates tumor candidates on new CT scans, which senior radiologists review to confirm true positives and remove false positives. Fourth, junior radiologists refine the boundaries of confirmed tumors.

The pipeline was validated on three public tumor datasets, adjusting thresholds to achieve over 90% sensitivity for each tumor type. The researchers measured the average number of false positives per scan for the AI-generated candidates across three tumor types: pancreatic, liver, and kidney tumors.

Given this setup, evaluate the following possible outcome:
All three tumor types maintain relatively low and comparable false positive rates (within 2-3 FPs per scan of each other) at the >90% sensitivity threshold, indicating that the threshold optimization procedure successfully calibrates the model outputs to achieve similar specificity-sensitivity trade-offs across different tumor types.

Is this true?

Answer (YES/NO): YES